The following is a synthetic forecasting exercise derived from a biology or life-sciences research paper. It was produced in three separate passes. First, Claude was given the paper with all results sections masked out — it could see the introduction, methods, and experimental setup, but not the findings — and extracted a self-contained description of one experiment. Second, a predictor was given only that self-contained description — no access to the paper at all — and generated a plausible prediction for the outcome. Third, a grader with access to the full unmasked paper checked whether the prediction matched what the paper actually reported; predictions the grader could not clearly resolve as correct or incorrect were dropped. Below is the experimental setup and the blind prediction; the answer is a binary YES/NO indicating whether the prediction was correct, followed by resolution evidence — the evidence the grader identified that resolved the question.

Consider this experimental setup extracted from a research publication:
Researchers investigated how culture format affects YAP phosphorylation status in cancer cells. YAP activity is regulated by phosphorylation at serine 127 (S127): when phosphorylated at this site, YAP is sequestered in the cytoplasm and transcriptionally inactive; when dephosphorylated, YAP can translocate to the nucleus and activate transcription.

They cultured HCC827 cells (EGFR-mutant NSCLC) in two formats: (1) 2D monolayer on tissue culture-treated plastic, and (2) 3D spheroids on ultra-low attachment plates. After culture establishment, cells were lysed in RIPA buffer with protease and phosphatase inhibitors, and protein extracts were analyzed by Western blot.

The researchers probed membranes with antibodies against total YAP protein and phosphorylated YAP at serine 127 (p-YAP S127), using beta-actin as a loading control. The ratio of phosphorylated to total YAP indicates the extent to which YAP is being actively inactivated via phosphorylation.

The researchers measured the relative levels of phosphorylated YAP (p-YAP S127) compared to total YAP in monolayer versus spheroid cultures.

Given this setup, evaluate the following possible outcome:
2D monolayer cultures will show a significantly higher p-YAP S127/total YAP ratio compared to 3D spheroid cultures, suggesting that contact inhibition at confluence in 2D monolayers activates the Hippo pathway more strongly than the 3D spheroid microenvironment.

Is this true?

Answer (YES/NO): NO